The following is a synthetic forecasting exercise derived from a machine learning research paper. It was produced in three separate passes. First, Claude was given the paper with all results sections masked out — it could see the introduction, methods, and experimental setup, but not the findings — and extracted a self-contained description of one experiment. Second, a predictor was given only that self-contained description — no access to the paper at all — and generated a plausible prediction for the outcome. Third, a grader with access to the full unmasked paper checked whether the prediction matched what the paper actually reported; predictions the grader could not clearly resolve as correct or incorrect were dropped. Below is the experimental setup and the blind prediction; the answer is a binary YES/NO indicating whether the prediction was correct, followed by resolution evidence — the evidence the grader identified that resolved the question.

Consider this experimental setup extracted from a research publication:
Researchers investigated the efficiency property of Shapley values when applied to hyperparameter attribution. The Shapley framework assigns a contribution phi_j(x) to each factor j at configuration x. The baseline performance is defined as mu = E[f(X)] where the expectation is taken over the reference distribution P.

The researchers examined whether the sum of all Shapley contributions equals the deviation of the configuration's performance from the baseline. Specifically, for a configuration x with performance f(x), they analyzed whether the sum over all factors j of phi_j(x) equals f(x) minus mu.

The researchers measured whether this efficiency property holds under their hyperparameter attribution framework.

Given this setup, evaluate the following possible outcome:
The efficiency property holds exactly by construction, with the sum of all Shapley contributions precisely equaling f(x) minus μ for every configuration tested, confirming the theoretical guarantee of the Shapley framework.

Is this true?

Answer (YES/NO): YES